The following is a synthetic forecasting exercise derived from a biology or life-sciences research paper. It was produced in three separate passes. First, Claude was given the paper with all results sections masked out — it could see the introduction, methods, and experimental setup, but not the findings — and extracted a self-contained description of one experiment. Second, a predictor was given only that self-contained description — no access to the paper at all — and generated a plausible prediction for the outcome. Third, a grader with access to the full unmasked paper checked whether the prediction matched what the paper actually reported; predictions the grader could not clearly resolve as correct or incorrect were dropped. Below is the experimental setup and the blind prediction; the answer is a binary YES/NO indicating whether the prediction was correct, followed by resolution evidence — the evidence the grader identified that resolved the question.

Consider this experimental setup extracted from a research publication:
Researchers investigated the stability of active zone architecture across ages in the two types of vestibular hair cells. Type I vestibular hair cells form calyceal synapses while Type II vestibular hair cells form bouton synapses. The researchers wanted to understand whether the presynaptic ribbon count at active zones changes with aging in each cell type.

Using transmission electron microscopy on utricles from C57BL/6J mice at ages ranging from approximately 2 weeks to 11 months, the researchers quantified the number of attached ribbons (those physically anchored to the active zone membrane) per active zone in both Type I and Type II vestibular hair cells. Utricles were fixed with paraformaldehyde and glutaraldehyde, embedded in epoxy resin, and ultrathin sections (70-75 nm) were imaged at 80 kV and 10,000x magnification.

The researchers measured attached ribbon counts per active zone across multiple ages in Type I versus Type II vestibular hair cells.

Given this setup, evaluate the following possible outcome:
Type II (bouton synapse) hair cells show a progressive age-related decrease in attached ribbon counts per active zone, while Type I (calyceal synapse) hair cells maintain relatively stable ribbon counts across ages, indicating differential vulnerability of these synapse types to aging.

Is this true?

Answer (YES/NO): NO